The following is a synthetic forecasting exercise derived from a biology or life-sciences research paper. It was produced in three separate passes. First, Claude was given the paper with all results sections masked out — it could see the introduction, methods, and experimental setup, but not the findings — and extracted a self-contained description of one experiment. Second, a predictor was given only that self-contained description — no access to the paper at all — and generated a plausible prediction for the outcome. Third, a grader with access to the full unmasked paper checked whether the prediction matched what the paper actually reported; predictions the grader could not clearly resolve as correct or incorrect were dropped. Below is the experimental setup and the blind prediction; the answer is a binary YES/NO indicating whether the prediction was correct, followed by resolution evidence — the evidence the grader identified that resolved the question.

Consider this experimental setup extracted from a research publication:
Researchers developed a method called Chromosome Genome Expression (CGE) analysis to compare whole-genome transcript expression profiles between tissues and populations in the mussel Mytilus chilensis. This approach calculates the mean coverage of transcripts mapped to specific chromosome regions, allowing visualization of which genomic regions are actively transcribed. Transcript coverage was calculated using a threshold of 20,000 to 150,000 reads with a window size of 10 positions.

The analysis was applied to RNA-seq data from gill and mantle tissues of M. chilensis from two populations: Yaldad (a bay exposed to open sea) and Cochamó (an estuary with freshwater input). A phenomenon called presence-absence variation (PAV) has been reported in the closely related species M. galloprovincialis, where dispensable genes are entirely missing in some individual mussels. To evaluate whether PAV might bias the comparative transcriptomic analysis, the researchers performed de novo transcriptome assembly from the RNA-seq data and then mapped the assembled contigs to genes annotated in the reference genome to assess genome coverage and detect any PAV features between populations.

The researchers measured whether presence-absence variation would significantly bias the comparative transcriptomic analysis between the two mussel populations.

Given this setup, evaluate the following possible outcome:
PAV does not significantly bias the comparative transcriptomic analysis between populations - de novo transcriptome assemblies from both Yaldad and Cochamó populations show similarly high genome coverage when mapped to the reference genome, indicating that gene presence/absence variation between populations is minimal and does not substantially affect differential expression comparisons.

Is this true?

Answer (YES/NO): YES